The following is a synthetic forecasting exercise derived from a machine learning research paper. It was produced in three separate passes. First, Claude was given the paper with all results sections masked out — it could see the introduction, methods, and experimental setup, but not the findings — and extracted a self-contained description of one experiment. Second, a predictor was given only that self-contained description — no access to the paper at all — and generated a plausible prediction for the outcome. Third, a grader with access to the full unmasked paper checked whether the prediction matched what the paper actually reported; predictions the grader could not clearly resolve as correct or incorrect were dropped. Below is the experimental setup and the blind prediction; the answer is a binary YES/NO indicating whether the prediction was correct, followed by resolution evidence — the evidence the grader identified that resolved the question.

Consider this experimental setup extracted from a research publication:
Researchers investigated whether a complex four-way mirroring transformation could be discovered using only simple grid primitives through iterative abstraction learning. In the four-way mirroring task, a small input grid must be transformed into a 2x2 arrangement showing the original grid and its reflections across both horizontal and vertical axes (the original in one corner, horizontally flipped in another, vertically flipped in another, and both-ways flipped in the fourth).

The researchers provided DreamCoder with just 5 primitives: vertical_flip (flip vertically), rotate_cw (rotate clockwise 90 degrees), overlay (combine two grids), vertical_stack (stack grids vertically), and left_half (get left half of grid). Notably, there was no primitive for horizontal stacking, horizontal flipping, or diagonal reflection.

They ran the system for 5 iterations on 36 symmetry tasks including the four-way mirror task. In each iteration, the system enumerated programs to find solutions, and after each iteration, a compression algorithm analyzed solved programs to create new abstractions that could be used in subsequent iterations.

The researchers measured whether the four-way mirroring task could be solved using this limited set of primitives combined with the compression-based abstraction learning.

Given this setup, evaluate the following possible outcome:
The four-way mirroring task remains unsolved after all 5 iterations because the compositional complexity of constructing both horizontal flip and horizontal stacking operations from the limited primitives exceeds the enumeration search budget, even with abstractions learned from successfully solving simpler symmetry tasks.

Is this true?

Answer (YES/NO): NO